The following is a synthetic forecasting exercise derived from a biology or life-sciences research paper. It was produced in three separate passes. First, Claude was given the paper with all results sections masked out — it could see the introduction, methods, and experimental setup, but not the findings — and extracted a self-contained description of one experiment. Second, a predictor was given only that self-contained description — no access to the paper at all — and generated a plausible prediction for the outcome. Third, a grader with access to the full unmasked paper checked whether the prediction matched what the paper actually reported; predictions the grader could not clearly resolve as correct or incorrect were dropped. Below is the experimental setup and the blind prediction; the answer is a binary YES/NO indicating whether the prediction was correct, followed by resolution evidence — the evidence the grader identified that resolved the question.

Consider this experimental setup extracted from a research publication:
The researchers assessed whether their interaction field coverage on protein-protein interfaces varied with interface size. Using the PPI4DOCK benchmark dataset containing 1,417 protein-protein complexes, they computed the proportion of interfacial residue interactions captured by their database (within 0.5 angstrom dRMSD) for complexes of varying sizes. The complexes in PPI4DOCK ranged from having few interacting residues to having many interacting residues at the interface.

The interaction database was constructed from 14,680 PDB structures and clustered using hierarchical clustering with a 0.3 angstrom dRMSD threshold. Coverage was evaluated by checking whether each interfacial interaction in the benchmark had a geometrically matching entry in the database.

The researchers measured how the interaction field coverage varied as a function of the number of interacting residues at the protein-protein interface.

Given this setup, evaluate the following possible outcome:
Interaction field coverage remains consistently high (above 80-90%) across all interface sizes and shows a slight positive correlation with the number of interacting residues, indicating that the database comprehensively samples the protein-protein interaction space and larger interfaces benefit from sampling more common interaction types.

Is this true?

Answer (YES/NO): NO